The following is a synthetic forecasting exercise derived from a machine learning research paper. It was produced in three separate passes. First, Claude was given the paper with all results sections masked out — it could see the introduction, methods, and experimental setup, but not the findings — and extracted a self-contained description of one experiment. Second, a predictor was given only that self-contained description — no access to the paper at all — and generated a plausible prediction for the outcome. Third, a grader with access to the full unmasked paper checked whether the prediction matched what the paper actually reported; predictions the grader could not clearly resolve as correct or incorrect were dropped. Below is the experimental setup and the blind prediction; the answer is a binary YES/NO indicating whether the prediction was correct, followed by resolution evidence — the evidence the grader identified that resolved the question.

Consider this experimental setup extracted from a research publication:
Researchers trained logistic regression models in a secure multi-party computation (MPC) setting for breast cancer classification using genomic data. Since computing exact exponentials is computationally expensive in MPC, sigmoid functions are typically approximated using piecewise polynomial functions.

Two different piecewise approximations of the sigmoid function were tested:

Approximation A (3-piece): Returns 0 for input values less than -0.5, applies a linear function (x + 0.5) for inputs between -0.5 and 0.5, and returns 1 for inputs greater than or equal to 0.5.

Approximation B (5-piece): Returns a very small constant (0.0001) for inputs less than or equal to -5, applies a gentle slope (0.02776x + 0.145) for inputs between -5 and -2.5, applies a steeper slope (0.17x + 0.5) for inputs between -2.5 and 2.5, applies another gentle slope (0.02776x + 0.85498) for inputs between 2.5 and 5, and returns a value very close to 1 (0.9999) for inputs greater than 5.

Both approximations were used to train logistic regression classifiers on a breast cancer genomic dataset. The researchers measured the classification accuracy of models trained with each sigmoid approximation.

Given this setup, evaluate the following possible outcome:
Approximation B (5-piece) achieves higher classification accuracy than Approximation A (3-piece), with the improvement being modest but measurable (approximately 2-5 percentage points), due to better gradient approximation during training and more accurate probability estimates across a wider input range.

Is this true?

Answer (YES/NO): NO